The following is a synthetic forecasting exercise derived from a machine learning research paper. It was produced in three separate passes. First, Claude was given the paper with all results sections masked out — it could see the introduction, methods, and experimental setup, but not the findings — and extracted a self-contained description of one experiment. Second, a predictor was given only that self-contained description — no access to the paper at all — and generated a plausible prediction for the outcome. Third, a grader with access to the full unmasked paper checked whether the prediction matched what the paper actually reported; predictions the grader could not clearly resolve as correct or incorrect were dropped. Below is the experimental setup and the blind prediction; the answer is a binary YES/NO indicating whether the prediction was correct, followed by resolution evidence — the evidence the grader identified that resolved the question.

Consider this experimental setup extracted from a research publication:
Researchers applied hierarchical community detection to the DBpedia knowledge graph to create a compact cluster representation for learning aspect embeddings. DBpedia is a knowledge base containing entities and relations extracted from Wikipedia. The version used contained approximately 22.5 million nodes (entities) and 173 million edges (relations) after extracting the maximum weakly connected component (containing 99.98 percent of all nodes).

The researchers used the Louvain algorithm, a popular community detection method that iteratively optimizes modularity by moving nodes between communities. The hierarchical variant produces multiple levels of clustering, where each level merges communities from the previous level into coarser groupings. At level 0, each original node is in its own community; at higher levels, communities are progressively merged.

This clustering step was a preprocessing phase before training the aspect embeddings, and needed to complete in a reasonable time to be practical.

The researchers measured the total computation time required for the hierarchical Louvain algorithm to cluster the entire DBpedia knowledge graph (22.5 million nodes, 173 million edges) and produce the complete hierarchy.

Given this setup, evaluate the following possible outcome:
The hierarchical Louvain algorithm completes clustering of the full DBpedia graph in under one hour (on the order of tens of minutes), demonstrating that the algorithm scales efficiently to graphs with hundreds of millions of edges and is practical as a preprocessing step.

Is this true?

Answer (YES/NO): YES